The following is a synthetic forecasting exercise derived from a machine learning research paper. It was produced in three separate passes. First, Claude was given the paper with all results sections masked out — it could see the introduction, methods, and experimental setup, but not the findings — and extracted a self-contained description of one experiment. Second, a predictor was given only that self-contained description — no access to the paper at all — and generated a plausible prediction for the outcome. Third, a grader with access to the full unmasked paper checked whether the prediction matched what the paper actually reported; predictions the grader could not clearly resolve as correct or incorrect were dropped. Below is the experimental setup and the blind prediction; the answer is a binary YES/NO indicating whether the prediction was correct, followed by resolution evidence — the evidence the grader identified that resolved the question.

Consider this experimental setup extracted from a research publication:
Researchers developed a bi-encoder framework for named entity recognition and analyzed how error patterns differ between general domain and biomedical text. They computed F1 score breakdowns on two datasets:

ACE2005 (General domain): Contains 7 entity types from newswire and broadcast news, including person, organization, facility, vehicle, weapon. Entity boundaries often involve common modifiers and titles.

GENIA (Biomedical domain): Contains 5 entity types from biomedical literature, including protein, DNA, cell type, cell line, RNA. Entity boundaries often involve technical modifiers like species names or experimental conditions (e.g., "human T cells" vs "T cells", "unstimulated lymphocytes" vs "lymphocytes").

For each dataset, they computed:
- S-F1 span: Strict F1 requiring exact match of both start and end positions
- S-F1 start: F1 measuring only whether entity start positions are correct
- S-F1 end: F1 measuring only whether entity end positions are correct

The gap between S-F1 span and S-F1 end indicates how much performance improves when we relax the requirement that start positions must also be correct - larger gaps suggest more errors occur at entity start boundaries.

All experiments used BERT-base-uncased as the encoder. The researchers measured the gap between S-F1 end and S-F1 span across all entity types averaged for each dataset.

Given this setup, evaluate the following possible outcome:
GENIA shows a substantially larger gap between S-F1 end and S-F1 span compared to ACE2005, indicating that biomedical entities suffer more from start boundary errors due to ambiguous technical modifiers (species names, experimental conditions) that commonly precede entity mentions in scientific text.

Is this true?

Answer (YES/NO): YES